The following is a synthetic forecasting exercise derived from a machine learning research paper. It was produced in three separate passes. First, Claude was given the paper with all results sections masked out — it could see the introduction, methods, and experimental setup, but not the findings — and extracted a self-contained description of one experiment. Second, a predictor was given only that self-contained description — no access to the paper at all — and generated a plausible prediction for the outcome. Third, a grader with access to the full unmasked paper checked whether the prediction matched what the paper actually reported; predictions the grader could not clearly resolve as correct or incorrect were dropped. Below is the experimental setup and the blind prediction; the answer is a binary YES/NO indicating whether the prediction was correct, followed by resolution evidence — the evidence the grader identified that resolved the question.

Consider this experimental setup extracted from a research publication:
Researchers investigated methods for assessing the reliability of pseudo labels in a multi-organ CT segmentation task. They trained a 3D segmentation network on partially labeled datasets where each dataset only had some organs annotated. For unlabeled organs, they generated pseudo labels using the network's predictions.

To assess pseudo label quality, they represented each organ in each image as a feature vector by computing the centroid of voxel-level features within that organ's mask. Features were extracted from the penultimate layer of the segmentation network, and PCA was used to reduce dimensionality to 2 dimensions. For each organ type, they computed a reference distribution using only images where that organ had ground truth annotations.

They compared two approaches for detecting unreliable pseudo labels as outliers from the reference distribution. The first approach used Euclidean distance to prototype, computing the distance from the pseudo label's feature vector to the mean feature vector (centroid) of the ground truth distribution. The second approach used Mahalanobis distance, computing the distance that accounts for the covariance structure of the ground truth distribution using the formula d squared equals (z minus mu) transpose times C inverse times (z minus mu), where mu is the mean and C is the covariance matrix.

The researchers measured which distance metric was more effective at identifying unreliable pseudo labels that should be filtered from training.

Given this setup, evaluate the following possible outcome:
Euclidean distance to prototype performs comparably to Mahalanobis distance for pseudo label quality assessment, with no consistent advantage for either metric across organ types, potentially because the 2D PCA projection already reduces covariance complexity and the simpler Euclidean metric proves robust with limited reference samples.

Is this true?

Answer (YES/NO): NO